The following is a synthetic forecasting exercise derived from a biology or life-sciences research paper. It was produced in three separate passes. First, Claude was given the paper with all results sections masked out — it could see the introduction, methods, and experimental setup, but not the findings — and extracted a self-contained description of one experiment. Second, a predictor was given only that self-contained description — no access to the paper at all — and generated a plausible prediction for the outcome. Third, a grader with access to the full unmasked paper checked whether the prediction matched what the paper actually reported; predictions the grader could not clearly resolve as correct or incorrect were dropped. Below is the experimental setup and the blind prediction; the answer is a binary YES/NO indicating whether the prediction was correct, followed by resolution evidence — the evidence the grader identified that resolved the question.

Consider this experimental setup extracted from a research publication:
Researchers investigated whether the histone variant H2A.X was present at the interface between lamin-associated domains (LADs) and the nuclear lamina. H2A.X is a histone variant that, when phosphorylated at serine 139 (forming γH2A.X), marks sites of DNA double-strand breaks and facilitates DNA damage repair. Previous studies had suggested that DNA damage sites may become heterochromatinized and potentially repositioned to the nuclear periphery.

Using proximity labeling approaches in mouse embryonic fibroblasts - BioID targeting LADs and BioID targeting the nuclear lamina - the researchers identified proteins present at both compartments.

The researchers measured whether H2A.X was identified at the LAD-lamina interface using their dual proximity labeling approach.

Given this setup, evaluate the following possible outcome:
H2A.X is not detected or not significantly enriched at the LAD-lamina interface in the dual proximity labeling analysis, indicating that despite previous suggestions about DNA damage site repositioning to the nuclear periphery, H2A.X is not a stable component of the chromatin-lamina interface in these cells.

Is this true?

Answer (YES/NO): NO